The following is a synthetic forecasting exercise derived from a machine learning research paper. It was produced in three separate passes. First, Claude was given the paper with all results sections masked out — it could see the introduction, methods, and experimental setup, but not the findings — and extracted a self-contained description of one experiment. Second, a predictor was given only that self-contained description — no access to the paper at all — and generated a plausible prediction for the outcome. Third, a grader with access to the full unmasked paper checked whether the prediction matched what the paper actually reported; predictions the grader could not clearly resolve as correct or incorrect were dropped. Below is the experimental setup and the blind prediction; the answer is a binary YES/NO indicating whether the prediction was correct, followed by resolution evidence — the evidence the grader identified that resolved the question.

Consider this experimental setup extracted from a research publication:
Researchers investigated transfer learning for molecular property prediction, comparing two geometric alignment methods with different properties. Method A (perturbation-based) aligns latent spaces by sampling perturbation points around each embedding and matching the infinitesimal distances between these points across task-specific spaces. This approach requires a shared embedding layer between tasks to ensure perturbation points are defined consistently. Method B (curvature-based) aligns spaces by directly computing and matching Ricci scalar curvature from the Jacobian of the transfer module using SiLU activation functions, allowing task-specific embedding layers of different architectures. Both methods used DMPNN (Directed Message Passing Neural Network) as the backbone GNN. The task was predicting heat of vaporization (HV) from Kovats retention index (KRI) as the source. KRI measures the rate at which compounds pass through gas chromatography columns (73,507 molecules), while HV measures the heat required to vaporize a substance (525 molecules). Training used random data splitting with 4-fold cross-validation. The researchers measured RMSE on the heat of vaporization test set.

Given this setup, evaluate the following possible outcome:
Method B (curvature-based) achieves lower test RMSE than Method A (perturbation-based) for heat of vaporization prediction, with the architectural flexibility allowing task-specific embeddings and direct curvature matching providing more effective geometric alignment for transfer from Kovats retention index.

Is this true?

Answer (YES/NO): NO